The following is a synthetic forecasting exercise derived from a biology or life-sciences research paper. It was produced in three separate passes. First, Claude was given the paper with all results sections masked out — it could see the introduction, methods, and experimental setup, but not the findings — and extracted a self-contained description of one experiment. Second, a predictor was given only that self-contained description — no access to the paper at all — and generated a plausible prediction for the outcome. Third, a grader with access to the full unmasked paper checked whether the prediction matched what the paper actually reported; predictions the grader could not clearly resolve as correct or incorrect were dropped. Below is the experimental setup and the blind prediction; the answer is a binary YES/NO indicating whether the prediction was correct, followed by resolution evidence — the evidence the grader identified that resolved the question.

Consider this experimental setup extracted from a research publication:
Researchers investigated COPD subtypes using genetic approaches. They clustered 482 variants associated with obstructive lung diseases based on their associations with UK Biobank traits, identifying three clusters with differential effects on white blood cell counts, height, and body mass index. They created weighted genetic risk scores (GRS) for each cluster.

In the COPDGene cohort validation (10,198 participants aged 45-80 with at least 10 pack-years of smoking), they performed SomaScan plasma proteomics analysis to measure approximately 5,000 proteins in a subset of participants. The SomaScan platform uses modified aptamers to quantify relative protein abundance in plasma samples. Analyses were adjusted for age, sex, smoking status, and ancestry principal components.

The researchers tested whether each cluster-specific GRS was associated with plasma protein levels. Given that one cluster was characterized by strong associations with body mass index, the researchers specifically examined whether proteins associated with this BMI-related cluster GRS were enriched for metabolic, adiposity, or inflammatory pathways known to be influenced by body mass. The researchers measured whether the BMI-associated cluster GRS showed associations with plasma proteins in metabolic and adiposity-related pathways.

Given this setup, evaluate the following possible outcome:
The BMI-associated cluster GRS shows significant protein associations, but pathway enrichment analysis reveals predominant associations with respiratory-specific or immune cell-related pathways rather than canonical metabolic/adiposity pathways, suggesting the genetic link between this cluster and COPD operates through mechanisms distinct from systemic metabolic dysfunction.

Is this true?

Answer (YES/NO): NO